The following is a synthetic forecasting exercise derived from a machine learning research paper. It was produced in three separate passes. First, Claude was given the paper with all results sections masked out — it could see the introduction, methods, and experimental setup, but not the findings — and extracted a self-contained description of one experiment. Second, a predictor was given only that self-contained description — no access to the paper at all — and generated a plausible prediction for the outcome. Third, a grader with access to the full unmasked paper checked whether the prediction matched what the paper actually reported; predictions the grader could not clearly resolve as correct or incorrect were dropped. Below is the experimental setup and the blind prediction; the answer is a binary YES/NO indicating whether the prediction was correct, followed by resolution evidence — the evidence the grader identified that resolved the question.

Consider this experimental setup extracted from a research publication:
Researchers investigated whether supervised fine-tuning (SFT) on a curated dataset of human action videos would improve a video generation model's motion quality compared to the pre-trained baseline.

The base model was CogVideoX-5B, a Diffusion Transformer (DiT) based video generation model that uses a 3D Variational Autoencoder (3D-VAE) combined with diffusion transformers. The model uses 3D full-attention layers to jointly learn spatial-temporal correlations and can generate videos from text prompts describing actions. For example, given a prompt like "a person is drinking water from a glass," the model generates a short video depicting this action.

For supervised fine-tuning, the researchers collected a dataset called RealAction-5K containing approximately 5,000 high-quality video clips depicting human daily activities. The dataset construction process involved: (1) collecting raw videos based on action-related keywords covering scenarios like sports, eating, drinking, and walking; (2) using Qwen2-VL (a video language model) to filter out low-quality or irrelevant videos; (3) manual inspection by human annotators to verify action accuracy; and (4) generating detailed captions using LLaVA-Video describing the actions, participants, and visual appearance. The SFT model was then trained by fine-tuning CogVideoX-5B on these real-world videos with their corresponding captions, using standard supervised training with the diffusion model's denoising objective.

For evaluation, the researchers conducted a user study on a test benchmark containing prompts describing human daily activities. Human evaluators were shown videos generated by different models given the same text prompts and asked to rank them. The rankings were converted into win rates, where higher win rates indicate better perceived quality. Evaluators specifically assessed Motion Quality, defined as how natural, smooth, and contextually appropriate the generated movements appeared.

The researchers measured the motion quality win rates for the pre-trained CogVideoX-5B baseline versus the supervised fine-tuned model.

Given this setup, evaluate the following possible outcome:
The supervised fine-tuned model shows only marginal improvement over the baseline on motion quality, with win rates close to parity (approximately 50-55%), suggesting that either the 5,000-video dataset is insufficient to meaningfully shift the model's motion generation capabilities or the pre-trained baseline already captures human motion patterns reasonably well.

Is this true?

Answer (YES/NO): NO